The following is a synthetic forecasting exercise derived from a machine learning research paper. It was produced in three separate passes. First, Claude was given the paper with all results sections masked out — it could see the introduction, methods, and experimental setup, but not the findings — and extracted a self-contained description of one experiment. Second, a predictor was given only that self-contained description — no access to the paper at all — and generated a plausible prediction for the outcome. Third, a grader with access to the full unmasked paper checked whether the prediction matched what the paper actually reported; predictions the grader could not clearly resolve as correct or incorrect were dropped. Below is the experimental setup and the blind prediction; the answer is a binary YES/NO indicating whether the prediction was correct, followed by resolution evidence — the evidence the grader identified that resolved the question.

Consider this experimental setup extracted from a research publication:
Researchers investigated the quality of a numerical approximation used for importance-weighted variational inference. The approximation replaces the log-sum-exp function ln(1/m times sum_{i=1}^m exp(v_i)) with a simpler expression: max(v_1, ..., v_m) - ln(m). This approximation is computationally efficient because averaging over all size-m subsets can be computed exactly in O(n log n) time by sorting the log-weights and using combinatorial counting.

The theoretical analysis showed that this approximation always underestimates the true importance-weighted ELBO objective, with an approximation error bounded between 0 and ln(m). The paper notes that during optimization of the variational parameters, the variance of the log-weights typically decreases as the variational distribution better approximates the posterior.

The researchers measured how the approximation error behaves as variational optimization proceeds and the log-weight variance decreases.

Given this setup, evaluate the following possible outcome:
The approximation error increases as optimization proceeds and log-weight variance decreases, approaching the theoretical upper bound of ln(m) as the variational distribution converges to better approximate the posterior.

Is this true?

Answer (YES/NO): YES